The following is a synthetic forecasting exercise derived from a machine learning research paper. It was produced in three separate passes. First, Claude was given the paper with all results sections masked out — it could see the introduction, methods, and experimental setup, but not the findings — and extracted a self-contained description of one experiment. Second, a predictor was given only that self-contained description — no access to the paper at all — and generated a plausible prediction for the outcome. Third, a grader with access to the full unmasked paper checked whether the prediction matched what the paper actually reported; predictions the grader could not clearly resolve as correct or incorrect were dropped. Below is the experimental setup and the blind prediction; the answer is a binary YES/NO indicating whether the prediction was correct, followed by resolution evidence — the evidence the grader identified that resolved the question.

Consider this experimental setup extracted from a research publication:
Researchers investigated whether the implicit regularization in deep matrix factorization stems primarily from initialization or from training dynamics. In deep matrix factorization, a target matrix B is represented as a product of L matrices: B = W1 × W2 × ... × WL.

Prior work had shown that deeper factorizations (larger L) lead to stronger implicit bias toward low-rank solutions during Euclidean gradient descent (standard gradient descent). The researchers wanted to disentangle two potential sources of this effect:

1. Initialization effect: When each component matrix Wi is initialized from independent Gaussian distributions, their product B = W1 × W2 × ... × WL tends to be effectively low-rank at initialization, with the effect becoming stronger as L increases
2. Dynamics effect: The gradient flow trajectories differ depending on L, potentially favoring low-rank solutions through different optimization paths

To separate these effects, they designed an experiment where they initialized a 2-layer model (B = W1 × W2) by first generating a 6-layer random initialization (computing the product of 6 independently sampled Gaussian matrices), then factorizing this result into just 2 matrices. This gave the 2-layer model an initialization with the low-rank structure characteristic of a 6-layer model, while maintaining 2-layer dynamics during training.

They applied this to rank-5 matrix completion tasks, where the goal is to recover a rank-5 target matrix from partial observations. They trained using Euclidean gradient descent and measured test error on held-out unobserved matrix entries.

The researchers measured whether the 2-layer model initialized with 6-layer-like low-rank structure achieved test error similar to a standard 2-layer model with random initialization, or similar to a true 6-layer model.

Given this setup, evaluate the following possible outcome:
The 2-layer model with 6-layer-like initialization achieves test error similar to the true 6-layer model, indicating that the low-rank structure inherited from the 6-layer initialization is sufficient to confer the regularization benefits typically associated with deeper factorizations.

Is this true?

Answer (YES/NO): NO